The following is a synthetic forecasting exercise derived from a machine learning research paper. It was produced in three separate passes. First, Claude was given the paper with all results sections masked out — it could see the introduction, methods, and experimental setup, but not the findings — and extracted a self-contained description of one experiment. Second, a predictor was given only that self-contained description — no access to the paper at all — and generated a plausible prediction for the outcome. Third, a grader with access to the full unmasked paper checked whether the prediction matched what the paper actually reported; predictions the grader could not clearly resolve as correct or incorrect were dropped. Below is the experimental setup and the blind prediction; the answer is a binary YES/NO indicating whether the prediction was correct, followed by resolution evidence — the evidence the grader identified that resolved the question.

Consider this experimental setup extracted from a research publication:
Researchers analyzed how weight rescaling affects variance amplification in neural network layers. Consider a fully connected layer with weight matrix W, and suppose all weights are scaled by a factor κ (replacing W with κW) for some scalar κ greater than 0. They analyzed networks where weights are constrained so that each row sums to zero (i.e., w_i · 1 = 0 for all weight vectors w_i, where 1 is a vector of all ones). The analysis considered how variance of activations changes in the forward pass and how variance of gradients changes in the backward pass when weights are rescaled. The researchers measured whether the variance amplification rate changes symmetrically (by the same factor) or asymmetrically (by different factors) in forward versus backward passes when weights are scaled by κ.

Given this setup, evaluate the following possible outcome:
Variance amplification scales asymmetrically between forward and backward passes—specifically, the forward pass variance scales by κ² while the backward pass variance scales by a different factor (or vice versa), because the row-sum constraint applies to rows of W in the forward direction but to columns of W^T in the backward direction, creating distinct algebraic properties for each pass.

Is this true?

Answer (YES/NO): NO